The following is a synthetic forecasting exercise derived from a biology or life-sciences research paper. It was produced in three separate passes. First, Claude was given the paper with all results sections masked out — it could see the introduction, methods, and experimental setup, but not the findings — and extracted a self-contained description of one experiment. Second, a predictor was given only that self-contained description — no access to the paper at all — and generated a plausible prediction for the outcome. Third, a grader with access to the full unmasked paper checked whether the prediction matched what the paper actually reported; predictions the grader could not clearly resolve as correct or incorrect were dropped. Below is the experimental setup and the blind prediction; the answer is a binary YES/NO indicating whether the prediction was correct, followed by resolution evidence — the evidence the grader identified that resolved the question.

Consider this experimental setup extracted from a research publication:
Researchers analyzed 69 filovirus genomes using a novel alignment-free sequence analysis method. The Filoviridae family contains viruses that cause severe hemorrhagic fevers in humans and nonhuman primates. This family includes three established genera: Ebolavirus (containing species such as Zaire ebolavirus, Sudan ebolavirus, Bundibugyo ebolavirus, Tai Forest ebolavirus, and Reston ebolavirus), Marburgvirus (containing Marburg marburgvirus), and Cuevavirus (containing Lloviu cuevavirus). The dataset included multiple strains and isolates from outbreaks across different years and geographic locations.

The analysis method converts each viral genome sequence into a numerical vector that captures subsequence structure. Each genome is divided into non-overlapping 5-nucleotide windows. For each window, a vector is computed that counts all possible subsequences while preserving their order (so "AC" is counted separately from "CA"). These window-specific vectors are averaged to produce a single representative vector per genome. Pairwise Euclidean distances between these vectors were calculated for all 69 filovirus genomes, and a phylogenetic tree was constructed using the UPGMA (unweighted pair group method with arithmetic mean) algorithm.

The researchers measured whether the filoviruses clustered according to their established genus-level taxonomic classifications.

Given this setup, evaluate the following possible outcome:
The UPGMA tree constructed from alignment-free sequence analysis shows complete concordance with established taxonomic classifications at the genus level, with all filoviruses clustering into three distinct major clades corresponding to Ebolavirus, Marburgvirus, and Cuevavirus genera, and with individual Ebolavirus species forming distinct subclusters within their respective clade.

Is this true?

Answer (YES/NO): NO